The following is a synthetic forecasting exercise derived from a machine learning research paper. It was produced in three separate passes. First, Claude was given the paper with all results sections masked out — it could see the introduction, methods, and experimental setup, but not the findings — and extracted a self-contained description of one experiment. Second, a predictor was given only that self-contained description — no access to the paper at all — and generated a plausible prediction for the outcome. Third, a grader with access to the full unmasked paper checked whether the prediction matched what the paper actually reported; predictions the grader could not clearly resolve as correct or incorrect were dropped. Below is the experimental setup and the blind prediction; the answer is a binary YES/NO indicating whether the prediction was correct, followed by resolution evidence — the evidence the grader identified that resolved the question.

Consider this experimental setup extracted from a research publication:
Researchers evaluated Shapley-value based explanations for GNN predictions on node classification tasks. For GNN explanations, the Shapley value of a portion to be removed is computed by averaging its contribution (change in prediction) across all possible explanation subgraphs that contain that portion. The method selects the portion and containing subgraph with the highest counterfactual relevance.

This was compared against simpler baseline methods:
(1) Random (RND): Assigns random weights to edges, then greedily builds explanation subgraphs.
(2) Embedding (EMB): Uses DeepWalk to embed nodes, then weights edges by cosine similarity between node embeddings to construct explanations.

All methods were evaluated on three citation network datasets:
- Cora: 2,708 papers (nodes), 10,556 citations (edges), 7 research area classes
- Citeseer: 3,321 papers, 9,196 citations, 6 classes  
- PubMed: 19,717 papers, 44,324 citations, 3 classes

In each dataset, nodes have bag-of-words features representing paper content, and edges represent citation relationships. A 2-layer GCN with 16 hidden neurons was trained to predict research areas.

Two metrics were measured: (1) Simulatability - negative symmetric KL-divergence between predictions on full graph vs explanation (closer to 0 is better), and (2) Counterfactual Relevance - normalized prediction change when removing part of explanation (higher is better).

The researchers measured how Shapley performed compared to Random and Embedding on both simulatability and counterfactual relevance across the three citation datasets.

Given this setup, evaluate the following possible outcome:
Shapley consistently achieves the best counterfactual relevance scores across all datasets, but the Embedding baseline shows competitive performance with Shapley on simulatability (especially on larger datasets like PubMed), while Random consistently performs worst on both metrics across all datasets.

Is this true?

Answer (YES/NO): NO